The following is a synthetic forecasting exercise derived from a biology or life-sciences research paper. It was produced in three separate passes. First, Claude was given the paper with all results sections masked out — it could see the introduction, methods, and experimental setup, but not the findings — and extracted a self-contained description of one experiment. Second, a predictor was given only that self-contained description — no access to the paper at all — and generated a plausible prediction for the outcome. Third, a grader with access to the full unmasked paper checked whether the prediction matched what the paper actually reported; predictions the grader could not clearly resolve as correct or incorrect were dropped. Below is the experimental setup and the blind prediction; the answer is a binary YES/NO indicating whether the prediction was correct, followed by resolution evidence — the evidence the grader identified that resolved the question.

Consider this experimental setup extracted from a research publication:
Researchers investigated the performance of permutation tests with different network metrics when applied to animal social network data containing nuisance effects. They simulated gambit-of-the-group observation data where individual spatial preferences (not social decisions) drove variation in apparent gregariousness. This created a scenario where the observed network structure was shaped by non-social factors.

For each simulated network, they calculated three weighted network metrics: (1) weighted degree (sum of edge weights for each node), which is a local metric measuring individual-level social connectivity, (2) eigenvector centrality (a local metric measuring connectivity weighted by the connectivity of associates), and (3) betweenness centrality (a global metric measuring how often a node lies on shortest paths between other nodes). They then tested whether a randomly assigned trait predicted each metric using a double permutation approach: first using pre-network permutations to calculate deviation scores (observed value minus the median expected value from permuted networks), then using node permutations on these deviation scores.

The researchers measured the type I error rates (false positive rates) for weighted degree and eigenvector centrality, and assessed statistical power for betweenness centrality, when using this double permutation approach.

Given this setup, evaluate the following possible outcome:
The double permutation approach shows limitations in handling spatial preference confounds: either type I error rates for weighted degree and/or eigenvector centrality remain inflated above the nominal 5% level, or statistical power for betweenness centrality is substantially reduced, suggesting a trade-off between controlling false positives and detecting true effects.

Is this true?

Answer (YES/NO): YES